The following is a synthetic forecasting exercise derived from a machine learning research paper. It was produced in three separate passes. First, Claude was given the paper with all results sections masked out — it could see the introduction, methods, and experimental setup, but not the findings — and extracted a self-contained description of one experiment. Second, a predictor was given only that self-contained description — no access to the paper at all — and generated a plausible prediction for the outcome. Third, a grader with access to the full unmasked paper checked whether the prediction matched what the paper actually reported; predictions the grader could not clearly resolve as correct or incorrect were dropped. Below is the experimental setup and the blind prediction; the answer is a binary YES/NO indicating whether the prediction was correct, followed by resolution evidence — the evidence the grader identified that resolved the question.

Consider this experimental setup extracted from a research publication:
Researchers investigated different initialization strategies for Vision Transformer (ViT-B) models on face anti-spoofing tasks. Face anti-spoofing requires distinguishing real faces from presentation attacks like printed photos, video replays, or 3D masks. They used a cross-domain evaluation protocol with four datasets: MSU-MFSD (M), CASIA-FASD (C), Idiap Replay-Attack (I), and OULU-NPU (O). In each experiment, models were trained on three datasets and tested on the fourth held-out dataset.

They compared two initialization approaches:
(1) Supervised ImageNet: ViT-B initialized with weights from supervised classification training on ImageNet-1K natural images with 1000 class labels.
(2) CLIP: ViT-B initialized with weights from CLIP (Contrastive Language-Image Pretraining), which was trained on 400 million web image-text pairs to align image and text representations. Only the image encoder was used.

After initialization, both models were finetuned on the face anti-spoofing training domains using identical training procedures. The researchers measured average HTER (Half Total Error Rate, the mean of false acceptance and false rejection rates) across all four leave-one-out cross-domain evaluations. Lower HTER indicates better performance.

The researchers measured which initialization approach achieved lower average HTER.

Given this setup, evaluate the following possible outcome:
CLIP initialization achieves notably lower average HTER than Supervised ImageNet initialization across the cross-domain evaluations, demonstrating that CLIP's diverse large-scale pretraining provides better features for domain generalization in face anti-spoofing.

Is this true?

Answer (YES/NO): YES